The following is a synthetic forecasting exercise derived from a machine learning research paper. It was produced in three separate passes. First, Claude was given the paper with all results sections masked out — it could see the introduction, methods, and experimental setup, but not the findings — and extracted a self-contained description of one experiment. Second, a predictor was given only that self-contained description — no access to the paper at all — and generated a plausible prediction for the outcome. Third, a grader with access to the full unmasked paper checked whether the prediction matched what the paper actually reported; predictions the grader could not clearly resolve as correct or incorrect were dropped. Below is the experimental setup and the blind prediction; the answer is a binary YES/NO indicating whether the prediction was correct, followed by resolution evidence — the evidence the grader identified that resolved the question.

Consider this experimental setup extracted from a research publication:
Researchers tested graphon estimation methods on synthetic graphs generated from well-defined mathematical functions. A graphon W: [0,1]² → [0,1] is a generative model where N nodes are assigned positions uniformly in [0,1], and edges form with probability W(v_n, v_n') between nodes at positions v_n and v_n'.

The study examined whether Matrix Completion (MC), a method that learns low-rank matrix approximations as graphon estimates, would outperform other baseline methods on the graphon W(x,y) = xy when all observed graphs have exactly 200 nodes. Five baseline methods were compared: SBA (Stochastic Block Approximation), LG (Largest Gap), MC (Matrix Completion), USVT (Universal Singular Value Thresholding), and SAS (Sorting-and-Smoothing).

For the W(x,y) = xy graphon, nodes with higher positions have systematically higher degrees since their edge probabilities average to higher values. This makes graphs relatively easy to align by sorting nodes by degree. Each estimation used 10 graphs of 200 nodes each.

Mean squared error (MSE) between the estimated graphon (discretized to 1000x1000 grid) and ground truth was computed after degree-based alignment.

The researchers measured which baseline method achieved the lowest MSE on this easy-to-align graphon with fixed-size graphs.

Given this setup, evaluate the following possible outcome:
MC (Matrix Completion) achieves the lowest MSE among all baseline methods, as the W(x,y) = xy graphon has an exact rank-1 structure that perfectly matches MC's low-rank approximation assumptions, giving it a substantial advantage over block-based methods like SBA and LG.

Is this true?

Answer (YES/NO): YES